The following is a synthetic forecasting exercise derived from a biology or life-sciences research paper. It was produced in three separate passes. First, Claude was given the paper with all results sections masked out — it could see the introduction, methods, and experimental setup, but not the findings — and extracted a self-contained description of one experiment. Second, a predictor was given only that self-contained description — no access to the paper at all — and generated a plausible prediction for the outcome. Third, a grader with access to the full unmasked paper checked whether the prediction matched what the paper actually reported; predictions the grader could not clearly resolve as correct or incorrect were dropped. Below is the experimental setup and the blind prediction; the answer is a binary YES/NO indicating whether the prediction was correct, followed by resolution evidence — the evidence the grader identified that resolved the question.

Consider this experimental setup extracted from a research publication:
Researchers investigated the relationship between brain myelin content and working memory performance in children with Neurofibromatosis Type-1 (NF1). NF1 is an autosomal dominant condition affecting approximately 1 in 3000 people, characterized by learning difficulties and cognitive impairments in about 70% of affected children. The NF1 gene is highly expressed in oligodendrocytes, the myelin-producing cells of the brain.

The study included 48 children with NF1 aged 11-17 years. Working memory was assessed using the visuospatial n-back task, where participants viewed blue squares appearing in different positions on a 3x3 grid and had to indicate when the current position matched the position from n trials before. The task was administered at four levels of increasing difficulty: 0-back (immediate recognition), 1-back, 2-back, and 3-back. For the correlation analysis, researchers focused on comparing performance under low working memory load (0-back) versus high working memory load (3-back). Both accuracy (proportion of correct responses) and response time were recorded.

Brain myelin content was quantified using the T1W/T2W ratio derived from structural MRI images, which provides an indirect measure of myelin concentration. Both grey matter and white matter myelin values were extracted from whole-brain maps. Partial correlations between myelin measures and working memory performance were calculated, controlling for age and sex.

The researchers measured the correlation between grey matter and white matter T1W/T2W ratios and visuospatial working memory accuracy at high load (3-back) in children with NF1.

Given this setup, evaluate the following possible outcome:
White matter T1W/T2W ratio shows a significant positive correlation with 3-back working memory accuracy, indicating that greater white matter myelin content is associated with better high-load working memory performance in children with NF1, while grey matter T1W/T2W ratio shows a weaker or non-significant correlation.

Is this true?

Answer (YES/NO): NO